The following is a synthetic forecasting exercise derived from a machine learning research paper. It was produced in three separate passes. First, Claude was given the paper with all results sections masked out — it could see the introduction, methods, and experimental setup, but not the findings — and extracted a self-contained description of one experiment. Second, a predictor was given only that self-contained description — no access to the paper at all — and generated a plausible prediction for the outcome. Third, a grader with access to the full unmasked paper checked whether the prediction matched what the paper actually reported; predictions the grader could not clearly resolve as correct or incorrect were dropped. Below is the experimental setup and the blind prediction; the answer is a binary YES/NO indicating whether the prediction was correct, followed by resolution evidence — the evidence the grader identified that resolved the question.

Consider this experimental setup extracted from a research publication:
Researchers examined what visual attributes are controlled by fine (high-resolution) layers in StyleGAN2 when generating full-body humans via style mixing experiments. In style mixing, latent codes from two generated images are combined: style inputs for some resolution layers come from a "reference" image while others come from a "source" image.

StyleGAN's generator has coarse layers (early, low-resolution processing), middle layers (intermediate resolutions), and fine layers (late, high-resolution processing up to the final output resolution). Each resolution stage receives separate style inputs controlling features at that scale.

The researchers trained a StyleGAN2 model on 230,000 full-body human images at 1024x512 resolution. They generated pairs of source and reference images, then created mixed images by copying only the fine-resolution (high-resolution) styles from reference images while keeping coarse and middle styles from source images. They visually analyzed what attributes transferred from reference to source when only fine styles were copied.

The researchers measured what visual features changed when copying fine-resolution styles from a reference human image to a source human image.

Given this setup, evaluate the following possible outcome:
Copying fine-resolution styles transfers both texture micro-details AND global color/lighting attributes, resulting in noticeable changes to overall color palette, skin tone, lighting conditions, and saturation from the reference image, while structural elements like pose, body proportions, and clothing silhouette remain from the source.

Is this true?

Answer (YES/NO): NO